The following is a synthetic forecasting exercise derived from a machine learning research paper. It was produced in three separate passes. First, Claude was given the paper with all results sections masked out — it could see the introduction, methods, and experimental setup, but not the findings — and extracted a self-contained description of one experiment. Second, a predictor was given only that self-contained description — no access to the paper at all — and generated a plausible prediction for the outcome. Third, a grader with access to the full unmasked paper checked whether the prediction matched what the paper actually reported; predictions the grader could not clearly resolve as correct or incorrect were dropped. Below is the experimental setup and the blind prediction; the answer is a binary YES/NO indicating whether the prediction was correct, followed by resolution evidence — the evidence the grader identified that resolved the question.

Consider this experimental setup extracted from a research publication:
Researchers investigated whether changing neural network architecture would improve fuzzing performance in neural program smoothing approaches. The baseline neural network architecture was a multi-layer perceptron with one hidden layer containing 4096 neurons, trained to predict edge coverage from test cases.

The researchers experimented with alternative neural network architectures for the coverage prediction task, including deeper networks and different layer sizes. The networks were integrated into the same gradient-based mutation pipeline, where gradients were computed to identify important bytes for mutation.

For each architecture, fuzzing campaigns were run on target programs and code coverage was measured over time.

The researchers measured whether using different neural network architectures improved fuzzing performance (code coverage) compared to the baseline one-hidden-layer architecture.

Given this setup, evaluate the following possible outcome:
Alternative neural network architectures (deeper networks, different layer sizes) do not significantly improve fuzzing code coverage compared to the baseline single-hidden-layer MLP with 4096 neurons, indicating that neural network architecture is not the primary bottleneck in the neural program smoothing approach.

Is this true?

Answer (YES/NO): YES